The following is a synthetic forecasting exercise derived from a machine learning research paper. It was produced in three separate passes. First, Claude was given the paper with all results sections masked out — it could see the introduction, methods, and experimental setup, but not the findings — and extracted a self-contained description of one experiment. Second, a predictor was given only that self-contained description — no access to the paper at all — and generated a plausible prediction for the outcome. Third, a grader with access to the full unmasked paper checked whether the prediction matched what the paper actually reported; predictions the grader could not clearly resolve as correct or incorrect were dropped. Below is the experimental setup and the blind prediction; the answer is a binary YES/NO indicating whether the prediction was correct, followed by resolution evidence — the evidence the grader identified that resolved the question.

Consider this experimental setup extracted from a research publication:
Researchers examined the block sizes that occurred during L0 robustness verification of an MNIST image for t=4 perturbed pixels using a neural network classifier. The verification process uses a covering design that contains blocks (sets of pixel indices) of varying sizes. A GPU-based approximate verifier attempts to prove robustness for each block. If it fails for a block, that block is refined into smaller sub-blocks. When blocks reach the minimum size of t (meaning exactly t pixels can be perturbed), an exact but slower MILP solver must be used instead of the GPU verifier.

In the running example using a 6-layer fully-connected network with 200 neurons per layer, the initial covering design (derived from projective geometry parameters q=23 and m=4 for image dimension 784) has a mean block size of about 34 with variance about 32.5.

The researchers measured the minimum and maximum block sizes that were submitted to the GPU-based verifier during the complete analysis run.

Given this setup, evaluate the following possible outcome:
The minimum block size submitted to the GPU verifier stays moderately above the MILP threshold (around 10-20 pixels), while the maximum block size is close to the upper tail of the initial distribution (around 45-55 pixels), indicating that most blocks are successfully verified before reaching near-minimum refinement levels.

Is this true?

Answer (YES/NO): NO